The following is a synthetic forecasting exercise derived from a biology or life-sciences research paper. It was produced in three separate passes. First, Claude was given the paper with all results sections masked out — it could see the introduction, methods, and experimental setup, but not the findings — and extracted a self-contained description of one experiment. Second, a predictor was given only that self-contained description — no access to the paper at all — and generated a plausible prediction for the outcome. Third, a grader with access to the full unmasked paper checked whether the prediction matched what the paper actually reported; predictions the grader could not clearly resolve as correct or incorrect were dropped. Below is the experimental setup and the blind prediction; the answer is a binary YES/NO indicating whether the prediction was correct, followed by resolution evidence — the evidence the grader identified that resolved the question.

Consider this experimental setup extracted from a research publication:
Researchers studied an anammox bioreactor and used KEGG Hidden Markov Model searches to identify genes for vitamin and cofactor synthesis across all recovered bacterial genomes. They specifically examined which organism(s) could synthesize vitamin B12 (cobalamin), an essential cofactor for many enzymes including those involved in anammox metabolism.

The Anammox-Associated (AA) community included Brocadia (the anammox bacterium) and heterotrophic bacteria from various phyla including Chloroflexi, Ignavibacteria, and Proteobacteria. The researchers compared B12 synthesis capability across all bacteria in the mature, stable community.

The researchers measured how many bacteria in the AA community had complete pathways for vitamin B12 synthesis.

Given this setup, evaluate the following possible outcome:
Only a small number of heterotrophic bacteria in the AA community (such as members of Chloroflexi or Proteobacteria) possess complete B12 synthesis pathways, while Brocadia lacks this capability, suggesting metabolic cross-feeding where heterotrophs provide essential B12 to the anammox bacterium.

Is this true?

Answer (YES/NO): NO